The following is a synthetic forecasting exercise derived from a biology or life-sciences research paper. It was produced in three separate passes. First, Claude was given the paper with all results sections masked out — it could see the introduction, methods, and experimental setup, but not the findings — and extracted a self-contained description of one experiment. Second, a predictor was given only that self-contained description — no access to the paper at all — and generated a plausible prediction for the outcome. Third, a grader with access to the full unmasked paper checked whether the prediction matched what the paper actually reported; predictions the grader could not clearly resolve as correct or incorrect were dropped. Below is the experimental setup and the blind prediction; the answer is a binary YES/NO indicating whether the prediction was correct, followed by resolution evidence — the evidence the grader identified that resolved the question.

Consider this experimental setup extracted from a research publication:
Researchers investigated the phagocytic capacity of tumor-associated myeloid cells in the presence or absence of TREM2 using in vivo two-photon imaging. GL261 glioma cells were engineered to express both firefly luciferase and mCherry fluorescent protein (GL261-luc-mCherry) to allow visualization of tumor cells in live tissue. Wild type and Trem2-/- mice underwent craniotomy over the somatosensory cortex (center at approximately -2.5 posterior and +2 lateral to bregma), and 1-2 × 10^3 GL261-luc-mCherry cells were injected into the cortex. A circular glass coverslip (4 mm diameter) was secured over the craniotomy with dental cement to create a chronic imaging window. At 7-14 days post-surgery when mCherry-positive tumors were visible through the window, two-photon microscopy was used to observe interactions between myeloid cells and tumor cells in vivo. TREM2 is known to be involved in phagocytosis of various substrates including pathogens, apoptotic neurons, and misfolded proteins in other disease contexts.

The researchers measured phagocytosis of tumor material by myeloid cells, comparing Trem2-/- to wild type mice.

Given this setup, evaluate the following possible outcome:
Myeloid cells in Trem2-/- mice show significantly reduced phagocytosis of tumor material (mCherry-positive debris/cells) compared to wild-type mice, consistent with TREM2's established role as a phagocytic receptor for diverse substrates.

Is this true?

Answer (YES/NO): YES